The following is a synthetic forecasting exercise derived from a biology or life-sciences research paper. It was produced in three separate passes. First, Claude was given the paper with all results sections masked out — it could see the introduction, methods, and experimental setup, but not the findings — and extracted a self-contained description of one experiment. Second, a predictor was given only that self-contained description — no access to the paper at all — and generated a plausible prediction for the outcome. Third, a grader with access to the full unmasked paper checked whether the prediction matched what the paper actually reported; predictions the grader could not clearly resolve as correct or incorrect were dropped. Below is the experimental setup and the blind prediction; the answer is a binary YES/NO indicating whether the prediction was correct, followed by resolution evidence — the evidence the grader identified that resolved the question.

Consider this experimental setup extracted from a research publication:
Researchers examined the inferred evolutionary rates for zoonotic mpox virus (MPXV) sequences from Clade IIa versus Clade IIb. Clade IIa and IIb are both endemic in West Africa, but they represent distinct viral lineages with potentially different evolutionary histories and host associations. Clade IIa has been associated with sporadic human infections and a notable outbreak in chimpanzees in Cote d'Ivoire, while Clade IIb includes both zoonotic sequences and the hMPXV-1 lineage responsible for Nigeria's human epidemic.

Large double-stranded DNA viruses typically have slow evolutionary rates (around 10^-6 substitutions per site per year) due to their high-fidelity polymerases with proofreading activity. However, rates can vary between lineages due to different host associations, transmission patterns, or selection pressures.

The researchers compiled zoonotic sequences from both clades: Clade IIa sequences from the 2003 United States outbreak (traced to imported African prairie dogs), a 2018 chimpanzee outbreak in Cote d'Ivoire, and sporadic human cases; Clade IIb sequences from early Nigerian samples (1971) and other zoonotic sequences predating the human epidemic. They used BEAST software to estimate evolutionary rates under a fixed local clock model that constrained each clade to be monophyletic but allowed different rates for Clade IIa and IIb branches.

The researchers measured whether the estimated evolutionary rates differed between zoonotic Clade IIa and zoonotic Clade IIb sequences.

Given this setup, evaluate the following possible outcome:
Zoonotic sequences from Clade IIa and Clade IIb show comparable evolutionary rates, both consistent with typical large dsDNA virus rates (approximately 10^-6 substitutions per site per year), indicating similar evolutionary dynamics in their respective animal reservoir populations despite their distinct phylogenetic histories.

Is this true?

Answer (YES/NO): NO